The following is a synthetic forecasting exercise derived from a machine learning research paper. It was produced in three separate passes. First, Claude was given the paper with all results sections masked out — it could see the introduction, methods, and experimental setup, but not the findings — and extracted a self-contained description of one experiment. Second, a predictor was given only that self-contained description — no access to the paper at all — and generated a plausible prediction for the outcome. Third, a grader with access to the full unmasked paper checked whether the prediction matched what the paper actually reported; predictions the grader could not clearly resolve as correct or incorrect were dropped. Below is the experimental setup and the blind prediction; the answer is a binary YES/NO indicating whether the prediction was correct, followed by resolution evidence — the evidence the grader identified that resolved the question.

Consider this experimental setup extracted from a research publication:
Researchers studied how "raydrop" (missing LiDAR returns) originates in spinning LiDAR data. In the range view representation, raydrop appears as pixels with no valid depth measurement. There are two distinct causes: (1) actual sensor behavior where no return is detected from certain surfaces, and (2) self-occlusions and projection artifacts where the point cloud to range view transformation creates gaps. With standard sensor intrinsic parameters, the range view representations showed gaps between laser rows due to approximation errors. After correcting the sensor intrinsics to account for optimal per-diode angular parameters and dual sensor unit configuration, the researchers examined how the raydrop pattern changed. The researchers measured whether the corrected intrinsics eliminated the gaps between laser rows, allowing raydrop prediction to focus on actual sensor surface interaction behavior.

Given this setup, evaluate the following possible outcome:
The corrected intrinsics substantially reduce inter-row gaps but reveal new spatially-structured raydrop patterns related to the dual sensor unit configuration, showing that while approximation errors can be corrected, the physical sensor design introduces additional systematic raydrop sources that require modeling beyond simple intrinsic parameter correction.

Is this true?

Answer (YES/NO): NO